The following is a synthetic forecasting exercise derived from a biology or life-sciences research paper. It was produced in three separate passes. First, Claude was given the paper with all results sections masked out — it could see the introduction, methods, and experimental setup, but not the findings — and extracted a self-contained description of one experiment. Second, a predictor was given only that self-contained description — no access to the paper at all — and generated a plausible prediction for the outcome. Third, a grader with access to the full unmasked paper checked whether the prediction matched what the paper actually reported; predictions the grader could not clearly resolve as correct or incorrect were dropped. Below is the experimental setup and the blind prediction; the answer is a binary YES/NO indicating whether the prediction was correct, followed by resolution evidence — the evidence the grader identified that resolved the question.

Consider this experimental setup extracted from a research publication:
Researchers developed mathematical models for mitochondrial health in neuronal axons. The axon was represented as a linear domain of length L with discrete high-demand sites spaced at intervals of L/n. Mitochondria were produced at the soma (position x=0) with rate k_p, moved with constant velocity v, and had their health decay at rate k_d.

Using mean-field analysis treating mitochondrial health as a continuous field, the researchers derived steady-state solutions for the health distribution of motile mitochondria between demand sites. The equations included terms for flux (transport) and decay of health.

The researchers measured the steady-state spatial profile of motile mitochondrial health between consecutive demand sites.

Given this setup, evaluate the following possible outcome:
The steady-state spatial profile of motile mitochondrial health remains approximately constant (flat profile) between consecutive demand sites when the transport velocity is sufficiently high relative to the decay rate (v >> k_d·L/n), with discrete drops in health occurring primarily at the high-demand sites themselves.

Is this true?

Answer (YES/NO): NO